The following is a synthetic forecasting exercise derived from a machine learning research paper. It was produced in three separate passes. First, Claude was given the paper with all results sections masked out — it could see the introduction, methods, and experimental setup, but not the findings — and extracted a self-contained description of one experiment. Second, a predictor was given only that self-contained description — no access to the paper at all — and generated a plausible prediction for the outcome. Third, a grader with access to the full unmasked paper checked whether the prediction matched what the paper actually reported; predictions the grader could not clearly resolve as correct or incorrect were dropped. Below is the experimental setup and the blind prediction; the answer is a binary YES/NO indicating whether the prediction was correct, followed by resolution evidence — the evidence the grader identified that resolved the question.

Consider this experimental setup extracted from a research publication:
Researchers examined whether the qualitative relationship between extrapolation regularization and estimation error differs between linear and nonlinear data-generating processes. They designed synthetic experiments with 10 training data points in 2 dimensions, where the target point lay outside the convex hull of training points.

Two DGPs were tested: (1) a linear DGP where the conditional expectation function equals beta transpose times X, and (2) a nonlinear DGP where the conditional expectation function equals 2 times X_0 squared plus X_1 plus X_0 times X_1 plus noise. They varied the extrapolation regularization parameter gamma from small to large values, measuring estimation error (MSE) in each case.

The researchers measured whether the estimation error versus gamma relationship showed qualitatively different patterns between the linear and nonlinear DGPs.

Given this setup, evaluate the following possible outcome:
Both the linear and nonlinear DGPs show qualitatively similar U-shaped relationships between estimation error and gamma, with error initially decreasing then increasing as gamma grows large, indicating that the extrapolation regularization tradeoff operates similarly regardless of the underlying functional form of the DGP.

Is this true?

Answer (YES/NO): NO